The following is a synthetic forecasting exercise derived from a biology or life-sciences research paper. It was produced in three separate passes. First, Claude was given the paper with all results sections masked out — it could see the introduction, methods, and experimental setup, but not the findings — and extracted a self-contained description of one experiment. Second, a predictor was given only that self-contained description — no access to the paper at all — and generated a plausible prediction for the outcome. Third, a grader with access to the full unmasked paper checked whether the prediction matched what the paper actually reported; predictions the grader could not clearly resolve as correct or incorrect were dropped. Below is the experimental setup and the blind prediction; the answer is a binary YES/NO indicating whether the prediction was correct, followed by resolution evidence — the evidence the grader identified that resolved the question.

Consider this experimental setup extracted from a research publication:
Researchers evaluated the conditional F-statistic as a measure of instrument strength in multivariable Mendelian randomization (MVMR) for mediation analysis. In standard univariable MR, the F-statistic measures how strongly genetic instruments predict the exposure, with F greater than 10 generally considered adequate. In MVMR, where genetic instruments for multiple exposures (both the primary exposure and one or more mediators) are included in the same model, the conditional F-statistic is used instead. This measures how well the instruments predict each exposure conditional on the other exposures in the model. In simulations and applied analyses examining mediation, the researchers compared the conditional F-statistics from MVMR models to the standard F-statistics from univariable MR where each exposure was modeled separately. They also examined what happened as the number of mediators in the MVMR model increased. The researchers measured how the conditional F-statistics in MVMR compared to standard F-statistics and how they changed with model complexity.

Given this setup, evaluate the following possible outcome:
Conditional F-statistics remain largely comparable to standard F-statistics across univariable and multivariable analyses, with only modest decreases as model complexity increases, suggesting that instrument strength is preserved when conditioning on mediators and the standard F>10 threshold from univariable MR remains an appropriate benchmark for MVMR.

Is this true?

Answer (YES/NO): NO